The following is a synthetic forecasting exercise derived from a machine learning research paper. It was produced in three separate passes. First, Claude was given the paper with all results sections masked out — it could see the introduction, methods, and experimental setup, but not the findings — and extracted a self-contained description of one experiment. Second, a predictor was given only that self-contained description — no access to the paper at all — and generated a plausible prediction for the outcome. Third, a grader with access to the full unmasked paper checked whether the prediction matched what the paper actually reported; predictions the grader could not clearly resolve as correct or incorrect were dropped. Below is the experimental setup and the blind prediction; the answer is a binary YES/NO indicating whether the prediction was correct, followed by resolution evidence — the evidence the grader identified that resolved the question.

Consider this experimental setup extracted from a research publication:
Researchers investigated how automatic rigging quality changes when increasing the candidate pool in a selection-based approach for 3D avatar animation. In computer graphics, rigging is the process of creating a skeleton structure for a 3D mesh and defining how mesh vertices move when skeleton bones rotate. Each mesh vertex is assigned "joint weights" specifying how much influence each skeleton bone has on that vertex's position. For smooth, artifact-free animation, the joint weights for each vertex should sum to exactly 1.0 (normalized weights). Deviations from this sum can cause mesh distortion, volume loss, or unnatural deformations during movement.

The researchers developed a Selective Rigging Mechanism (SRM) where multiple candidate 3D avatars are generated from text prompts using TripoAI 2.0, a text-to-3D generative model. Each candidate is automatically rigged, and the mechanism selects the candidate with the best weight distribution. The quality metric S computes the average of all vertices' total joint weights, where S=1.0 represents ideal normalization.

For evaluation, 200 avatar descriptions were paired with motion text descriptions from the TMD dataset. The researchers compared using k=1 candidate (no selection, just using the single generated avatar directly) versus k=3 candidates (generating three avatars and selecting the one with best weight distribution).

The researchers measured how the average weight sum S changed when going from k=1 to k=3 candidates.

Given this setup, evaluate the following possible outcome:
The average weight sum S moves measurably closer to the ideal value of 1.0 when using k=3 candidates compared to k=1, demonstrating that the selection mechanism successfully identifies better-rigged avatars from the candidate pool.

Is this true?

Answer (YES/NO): YES